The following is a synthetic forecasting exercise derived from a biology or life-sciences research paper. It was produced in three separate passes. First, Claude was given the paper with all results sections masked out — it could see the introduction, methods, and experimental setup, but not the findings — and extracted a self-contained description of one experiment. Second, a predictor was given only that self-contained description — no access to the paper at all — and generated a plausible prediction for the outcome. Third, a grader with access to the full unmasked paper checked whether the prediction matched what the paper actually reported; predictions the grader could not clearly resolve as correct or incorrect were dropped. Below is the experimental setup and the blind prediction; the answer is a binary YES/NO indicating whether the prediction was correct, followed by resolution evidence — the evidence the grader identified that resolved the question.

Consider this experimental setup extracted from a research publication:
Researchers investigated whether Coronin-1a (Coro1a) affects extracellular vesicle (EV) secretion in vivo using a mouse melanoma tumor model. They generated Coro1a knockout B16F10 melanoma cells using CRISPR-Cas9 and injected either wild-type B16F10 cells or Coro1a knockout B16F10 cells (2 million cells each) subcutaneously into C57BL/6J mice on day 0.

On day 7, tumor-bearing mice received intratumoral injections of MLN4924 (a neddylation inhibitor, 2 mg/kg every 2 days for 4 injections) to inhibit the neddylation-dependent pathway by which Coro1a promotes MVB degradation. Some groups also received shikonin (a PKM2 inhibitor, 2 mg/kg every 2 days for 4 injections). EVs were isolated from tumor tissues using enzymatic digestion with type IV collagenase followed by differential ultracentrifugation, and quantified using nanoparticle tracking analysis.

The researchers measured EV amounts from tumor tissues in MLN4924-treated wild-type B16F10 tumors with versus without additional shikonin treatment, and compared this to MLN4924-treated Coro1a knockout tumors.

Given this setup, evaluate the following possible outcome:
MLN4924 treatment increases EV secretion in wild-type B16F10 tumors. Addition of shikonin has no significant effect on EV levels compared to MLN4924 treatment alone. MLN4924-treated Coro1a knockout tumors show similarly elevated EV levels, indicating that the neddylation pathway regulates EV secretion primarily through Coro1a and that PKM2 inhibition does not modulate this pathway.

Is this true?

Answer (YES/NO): NO